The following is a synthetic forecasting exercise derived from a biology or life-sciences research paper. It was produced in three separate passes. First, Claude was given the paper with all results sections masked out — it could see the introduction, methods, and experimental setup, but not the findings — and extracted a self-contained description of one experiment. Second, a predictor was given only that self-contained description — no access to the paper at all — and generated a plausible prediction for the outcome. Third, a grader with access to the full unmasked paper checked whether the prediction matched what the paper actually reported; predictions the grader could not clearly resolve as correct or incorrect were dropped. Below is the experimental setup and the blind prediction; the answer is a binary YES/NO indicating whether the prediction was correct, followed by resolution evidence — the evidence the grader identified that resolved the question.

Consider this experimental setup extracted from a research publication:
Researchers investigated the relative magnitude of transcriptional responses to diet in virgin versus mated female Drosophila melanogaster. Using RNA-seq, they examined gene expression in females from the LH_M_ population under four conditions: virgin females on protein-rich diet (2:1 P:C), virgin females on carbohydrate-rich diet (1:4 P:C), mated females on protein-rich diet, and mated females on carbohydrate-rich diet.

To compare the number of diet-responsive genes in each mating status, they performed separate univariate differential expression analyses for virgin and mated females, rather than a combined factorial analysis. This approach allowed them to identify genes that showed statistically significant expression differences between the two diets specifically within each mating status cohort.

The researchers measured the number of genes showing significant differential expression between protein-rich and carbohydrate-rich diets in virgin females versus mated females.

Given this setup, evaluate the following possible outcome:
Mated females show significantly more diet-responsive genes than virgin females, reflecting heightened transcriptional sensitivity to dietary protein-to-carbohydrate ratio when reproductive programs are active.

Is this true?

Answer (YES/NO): YES